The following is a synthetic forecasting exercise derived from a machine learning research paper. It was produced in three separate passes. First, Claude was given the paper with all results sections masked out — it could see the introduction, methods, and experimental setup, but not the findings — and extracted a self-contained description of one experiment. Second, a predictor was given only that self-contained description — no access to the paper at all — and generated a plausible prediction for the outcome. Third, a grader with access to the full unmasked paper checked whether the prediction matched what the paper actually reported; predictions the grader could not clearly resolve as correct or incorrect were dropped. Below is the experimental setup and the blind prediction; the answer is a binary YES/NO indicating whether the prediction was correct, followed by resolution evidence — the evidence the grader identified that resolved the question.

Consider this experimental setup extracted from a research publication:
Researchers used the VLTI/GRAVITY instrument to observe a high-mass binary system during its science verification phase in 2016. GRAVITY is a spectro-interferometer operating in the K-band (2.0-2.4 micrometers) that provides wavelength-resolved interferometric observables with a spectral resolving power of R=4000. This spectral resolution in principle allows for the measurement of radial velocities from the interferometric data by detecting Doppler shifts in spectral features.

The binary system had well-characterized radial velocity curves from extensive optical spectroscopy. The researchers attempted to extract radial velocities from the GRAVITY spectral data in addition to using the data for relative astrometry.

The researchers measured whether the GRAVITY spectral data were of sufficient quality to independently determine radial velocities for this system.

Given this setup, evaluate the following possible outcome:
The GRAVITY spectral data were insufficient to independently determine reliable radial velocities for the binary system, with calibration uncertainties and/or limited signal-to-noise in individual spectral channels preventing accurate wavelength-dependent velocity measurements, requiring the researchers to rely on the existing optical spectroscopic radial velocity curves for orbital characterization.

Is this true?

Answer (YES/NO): YES